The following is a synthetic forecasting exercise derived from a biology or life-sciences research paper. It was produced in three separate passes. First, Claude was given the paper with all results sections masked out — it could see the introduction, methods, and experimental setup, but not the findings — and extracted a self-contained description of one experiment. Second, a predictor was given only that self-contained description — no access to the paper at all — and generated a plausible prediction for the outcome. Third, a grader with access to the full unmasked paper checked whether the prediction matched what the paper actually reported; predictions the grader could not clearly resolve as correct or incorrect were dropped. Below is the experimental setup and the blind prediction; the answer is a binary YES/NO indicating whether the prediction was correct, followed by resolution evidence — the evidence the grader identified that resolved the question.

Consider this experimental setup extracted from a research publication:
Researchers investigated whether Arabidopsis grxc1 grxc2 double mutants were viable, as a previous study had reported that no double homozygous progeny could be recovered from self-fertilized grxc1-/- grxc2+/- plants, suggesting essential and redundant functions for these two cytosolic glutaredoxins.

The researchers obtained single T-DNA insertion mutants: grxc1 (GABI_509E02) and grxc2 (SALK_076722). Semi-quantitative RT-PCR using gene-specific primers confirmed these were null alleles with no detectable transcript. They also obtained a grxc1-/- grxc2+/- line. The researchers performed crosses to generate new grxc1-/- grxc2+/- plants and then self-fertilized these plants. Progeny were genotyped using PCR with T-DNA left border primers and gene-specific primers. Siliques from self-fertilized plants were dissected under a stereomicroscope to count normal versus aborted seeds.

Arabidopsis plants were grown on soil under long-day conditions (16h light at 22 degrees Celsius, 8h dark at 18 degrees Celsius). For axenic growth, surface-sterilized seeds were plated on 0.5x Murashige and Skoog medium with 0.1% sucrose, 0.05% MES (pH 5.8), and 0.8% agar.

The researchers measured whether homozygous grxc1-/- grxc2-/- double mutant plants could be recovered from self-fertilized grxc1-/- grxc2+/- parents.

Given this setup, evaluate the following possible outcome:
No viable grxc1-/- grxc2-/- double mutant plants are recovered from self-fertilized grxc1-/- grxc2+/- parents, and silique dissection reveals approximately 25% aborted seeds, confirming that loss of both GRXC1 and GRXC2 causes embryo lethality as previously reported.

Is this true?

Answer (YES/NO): NO